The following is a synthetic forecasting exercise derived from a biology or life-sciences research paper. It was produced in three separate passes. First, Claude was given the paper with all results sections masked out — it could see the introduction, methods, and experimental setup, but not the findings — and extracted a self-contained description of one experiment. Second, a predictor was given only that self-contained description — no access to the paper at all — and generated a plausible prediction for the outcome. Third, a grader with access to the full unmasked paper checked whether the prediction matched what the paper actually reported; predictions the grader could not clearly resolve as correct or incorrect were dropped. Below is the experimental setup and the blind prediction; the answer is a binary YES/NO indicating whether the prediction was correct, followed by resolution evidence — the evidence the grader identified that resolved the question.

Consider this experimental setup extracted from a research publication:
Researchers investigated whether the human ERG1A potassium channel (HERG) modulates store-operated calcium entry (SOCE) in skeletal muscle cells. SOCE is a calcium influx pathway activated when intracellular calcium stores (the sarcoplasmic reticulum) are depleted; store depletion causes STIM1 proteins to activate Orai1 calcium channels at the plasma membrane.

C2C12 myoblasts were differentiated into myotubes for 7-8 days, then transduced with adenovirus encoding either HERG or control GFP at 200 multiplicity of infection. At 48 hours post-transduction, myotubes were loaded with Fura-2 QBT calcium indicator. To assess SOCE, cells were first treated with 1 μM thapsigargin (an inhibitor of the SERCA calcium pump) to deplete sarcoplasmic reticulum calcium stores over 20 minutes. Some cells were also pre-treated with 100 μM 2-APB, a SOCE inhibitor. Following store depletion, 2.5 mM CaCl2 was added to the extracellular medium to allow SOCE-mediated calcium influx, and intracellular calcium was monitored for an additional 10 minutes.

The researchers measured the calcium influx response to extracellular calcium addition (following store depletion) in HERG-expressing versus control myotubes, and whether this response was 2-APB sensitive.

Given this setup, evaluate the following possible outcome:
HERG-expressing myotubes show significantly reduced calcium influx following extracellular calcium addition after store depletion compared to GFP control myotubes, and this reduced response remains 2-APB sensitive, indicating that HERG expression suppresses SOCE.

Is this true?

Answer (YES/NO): NO